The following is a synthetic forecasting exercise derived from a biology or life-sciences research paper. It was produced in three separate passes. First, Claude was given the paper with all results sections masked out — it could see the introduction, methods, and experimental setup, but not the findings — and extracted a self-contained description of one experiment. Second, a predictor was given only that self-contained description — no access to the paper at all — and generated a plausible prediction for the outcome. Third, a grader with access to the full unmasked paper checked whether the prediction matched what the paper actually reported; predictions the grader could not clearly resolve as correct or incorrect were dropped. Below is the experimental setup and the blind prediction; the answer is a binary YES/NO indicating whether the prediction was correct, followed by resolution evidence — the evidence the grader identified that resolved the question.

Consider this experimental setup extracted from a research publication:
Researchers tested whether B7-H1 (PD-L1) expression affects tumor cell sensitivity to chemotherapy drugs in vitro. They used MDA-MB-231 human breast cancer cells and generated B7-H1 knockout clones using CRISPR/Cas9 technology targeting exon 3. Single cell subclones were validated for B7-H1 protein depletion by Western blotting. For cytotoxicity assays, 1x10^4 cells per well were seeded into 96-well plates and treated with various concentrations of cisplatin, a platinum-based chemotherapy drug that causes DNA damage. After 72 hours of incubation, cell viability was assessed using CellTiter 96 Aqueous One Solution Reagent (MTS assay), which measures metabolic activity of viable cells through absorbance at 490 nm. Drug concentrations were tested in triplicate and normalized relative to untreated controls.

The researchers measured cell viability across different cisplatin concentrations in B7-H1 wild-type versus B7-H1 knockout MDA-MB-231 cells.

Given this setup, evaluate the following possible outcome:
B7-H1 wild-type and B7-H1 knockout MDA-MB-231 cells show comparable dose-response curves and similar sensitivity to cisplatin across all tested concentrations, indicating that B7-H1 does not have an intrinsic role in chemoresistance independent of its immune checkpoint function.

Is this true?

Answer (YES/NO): NO